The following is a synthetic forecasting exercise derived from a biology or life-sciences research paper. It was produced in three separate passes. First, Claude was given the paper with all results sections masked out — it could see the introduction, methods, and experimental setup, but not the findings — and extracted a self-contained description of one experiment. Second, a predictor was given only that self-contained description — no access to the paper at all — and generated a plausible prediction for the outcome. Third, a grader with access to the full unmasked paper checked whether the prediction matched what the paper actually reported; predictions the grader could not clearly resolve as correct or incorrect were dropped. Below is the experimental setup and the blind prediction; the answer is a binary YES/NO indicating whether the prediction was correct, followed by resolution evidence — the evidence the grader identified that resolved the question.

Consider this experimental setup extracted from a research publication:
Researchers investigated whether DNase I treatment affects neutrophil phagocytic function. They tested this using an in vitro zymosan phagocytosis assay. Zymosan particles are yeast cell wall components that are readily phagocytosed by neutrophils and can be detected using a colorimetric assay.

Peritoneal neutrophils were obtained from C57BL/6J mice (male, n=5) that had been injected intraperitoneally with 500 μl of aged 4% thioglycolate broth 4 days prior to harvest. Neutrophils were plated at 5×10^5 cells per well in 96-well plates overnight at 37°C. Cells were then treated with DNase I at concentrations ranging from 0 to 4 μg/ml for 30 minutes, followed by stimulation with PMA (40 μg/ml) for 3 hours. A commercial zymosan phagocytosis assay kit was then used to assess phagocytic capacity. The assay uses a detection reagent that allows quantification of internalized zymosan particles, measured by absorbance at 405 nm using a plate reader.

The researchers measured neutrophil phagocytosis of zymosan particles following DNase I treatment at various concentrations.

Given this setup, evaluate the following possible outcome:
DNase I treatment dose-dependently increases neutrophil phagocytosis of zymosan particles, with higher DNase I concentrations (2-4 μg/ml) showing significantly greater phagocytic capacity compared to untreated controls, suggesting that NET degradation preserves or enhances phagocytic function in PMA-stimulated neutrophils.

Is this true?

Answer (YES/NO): NO